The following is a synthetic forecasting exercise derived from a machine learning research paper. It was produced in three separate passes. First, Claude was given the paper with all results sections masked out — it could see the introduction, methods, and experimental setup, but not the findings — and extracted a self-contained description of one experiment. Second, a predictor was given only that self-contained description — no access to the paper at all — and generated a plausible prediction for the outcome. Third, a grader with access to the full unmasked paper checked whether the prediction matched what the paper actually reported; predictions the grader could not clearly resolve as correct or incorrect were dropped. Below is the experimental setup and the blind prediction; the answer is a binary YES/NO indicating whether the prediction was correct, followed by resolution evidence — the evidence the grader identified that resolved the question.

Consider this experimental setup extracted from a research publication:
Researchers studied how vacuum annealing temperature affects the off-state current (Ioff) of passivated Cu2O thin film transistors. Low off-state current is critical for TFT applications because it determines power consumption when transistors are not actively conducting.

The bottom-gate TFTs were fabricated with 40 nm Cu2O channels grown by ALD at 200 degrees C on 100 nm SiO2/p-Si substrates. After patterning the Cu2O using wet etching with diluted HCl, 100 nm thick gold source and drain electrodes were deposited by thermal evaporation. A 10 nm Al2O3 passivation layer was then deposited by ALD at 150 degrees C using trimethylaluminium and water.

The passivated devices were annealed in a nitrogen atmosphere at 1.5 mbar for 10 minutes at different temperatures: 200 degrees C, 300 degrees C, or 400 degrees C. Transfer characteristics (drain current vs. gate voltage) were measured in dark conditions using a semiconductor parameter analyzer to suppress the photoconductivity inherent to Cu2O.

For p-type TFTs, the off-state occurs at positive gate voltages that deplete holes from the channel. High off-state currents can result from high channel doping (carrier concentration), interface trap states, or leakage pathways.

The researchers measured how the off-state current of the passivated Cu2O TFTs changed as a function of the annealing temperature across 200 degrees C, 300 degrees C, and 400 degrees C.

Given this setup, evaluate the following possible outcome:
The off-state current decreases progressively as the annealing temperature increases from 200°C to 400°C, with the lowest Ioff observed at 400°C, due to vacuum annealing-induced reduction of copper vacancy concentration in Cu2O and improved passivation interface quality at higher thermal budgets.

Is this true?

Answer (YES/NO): NO